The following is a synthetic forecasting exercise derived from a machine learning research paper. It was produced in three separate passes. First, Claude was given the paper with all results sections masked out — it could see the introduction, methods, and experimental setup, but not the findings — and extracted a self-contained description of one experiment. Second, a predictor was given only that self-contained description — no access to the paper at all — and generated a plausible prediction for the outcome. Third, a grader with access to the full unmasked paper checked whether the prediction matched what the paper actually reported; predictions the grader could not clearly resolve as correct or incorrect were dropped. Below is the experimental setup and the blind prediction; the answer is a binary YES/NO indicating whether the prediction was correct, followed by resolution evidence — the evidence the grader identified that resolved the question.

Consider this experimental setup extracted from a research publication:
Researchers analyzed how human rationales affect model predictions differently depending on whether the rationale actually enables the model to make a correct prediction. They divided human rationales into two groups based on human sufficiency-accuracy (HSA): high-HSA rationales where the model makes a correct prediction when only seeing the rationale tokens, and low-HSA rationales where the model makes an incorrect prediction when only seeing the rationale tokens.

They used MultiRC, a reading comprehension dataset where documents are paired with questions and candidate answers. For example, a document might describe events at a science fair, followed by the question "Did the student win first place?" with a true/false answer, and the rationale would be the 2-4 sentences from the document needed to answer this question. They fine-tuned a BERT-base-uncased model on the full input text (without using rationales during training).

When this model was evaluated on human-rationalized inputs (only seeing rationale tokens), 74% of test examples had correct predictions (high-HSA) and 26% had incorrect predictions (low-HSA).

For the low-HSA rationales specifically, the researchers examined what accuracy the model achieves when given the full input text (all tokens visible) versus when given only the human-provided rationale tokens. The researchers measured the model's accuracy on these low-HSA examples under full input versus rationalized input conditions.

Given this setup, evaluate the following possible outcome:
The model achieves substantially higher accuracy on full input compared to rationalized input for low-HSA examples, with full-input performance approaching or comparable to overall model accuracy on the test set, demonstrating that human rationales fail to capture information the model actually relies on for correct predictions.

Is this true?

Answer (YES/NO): NO